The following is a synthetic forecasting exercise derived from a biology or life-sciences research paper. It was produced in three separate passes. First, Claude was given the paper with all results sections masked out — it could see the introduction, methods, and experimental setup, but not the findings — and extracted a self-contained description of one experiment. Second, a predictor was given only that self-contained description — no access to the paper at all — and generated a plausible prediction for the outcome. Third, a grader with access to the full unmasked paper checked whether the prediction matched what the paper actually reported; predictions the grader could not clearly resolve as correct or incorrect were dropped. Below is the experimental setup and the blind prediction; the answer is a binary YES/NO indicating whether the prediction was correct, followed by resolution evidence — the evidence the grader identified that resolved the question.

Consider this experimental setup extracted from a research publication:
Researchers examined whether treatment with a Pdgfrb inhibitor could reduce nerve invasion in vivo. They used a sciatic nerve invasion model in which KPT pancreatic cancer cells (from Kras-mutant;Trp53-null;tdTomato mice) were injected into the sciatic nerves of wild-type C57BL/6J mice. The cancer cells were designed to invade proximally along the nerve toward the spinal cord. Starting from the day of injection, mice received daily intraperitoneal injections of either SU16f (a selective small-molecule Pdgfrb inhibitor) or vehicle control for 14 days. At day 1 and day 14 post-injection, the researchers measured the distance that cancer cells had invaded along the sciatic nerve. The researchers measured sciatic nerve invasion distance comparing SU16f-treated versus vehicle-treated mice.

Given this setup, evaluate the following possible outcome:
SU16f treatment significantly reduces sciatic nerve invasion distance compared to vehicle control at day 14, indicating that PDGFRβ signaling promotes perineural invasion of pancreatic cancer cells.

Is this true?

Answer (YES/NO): YES